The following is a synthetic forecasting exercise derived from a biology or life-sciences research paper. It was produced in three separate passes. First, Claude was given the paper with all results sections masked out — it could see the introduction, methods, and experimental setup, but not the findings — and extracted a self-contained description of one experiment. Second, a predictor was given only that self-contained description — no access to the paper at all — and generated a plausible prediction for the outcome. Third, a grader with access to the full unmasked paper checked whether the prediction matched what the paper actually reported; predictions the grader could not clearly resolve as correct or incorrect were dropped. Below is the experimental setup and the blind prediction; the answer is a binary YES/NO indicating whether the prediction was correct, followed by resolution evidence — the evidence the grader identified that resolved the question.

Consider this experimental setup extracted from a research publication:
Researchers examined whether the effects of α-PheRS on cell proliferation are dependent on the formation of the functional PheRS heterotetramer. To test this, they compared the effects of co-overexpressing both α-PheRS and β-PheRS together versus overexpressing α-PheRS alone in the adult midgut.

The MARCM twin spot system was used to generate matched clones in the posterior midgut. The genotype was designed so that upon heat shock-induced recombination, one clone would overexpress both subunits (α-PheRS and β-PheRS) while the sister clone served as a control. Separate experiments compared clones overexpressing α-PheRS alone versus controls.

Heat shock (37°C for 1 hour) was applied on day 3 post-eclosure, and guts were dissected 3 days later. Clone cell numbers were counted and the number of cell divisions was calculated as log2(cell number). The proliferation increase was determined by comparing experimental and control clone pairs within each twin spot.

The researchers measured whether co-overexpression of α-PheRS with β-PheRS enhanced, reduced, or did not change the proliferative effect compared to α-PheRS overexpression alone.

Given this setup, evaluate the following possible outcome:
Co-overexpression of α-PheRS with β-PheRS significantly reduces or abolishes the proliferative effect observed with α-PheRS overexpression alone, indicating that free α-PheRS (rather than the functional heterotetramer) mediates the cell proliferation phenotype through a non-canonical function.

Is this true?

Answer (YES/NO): NO